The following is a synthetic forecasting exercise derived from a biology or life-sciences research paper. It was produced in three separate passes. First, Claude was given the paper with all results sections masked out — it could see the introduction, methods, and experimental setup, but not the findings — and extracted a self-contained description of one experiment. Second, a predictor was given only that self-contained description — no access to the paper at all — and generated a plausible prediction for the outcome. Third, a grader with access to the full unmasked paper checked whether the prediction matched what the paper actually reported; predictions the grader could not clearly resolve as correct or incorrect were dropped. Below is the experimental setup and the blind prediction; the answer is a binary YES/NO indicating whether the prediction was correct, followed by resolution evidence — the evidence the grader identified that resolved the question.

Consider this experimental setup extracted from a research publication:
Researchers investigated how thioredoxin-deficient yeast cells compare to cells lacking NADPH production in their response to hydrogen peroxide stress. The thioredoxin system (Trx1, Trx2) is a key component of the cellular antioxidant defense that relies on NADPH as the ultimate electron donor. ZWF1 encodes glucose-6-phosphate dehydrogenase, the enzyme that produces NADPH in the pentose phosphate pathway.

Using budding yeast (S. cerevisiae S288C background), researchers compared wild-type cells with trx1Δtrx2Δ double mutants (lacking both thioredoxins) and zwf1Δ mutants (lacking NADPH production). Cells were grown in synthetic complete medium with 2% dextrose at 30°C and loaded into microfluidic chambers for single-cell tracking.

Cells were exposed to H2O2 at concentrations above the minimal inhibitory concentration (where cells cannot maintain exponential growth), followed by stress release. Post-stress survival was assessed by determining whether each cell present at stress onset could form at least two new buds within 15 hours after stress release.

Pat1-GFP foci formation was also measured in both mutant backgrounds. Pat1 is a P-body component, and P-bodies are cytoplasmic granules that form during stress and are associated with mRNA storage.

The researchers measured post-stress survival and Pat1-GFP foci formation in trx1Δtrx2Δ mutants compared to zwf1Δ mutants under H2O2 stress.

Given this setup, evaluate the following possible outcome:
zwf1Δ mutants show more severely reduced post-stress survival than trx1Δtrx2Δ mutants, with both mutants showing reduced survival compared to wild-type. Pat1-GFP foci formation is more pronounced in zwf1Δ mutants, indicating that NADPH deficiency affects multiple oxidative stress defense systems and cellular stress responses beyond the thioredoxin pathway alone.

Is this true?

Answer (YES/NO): NO